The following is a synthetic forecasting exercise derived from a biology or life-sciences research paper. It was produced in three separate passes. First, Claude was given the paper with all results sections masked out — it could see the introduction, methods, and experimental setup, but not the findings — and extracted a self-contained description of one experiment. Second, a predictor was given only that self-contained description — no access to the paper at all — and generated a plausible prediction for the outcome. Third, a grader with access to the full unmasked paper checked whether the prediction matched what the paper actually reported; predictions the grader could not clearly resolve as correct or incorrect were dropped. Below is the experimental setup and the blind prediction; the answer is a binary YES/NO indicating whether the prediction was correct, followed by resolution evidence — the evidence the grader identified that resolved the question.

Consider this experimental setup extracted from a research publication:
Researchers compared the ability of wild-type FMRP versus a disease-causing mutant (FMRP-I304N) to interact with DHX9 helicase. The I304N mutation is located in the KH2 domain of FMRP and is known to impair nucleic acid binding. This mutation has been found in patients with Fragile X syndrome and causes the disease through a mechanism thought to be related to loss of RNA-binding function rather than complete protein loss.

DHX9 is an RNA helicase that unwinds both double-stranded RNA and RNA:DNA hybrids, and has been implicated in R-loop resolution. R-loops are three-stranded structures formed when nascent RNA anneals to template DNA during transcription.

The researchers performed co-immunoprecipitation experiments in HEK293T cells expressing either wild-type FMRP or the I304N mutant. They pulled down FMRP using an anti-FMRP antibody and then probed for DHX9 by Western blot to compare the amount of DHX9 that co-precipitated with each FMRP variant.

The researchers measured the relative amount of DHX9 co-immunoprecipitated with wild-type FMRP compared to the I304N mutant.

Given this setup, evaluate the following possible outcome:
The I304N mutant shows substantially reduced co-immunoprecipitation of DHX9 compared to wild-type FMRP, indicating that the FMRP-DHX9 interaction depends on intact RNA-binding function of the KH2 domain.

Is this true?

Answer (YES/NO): YES